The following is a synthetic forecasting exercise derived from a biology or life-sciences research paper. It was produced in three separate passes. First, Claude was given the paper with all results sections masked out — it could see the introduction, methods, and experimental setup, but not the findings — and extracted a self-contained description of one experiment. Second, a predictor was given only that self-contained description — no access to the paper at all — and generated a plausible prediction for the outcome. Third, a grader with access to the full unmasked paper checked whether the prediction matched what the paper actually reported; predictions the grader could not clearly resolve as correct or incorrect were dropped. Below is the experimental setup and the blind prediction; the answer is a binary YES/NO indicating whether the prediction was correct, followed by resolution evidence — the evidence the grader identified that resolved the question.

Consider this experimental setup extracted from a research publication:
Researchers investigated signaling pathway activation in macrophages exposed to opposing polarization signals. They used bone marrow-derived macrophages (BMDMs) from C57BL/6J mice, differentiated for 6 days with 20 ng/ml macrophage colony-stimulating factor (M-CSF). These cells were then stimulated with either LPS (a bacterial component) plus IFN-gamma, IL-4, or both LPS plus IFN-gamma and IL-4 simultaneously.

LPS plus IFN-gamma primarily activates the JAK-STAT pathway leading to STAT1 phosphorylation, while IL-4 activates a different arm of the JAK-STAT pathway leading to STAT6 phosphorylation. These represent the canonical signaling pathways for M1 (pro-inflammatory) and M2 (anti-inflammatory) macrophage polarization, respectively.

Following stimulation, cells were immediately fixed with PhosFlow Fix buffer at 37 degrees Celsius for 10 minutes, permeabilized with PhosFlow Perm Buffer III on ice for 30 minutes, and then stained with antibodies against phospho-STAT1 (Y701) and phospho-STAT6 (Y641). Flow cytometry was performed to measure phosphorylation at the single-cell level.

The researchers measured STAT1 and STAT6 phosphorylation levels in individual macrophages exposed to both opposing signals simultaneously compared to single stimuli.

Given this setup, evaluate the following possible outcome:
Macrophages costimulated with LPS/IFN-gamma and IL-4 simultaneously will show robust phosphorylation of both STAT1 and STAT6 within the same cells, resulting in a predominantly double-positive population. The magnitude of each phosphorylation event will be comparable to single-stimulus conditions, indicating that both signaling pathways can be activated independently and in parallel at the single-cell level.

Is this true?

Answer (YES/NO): YES